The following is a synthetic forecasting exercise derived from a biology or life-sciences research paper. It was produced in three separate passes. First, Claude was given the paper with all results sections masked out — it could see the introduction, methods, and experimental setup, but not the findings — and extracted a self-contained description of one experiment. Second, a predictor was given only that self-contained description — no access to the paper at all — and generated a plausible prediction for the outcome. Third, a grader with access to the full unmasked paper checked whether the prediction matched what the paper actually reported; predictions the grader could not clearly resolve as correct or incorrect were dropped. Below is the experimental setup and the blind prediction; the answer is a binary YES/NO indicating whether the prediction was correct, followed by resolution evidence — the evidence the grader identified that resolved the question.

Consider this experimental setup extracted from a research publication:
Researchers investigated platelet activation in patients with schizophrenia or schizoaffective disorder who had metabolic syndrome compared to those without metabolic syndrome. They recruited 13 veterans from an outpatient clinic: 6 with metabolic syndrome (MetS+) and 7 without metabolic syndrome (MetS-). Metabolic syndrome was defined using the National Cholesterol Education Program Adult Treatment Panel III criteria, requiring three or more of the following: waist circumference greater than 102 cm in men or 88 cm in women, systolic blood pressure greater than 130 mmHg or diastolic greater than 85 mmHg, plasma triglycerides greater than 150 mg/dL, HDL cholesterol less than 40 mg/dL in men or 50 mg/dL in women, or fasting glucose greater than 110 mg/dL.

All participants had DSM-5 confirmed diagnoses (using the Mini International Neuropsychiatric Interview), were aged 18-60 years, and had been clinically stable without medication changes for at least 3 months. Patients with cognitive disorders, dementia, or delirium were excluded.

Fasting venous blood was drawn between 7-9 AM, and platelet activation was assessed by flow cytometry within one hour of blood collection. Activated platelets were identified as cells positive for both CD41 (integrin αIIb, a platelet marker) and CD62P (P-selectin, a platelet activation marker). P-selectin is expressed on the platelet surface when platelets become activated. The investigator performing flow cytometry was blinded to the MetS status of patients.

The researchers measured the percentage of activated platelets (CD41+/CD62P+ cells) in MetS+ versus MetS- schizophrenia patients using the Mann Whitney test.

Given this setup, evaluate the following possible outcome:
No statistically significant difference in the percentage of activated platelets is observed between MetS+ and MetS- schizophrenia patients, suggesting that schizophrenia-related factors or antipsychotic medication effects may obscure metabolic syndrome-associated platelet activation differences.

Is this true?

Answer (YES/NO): NO